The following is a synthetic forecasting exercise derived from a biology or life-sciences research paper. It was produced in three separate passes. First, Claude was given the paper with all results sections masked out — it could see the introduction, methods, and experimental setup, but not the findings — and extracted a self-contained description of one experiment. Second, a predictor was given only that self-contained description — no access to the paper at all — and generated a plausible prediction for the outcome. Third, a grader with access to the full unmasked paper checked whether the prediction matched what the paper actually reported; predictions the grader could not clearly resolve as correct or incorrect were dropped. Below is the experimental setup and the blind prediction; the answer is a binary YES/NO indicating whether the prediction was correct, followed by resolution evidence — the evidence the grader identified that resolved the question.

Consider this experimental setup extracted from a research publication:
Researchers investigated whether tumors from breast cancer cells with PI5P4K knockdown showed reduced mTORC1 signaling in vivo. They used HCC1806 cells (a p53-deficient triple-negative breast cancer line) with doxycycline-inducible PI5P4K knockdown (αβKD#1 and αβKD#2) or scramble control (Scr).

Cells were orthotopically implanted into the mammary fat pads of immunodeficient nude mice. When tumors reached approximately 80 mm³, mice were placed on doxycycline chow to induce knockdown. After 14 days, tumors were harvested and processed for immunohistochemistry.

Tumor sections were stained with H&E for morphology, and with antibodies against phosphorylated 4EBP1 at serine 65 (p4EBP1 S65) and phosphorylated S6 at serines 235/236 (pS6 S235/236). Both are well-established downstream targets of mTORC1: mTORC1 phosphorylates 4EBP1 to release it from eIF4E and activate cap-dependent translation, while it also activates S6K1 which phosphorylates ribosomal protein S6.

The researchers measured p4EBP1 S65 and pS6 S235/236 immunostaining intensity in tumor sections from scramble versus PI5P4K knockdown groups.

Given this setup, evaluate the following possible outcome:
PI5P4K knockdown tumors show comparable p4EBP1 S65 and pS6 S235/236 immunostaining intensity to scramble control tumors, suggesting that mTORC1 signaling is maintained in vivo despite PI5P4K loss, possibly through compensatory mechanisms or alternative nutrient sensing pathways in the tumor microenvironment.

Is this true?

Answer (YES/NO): NO